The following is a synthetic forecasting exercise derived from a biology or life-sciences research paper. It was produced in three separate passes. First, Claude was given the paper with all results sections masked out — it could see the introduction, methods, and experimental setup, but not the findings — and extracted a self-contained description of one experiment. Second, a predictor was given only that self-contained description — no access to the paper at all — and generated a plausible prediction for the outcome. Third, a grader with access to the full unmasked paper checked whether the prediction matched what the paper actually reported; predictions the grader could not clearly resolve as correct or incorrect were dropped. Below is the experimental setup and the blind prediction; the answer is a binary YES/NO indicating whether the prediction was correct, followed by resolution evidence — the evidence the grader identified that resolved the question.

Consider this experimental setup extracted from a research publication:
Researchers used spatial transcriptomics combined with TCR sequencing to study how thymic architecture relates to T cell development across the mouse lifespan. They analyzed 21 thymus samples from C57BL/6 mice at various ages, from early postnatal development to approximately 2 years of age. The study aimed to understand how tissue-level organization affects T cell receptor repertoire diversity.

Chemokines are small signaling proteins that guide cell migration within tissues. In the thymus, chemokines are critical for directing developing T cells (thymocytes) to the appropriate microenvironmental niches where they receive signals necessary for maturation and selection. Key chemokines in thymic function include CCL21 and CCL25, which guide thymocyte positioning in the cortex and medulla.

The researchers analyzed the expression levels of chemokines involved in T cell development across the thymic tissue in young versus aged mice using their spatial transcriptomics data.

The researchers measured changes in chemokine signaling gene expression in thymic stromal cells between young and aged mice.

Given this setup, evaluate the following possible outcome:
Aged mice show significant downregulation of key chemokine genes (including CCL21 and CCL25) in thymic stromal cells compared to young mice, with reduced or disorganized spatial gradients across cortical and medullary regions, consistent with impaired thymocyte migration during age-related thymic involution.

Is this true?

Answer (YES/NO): NO